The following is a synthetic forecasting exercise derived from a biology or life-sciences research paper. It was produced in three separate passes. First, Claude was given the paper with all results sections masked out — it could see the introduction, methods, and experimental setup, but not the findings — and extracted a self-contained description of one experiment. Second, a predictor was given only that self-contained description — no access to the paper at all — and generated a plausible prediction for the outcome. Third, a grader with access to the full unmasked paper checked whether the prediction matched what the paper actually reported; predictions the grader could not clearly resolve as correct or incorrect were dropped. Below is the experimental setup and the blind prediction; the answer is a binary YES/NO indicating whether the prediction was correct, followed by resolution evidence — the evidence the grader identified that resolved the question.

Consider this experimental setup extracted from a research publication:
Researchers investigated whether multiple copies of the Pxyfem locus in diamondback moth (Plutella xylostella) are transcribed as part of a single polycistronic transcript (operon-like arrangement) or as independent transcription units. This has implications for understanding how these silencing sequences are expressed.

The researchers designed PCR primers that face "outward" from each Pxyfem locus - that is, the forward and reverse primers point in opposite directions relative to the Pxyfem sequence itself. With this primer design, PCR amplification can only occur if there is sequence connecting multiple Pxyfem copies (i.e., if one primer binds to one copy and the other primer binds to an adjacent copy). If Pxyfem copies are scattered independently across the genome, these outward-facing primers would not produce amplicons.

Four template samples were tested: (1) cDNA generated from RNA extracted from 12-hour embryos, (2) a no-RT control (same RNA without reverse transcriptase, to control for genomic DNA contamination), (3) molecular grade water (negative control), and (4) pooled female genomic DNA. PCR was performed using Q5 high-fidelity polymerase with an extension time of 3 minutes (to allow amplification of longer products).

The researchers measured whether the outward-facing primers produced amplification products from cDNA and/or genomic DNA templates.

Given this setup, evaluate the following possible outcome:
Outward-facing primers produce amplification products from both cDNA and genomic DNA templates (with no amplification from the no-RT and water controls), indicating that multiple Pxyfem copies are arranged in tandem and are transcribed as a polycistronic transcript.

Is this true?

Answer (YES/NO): YES